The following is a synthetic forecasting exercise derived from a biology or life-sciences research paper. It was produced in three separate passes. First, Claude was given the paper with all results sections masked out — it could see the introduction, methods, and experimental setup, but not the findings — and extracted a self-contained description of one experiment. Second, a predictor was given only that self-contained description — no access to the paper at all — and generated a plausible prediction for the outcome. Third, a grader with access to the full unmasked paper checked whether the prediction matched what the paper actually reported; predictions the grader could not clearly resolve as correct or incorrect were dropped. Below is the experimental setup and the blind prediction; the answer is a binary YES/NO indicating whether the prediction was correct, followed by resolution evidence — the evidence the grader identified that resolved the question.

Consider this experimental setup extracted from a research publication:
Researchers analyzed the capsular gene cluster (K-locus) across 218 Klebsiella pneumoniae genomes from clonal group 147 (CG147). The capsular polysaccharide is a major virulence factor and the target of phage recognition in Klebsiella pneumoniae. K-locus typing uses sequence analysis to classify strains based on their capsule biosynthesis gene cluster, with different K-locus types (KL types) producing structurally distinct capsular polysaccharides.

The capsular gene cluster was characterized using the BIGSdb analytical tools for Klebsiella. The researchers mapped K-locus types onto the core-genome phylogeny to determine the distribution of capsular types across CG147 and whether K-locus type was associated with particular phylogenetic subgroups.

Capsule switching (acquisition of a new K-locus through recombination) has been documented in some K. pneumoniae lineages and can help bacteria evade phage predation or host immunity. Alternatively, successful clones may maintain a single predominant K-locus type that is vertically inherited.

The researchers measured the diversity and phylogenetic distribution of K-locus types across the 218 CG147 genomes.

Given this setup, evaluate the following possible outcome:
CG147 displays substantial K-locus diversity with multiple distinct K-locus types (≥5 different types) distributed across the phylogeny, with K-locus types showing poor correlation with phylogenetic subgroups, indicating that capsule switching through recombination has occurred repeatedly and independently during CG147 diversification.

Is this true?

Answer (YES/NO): NO